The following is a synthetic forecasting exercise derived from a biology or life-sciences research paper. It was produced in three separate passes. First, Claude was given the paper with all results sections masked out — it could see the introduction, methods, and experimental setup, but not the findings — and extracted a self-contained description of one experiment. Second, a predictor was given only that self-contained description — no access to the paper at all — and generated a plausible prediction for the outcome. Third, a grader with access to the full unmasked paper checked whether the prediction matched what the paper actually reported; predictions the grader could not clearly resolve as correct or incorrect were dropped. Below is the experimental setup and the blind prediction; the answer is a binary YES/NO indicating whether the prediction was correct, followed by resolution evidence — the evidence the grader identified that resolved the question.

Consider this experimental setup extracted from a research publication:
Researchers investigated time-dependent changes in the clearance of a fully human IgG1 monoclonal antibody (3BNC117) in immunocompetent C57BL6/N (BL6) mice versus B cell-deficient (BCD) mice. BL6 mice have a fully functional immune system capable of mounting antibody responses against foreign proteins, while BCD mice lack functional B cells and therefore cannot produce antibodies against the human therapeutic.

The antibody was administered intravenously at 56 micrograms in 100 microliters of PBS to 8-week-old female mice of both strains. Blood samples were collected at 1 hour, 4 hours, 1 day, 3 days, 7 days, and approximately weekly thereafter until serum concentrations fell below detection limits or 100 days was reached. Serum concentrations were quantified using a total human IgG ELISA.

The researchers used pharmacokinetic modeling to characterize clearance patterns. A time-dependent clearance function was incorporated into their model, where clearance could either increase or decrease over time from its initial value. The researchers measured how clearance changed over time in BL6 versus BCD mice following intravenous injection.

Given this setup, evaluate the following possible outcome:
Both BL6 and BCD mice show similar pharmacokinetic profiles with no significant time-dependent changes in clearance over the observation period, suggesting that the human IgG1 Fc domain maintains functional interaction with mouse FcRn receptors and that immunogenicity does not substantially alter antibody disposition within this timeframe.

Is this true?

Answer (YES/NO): NO